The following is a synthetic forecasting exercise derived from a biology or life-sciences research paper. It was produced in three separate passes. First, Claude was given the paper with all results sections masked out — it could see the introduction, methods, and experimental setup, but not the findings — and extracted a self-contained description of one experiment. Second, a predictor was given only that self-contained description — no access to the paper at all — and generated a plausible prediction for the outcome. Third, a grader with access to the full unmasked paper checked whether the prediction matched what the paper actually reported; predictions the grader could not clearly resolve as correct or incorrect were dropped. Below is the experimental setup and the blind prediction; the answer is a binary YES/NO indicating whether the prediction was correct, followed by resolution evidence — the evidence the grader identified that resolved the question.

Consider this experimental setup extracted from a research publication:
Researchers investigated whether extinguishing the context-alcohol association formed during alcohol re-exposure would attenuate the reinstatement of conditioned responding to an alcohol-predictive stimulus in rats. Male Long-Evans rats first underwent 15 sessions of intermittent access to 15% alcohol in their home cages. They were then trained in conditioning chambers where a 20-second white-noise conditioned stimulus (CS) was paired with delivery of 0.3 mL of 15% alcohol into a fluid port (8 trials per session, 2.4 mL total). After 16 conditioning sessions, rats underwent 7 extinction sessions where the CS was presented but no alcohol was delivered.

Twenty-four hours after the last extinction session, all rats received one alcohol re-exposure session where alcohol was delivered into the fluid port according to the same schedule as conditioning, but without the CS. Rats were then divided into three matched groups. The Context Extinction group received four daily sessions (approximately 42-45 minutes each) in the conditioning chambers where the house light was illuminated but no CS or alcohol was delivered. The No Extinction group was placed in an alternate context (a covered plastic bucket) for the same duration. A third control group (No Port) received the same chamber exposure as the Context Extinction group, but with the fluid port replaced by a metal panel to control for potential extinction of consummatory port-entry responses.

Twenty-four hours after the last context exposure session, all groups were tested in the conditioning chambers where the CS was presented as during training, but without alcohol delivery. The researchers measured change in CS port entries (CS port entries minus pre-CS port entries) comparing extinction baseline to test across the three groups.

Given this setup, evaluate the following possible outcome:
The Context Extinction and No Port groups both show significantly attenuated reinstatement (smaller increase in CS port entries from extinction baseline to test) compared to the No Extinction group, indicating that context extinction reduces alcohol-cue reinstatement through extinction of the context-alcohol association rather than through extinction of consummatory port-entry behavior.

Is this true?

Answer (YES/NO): NO